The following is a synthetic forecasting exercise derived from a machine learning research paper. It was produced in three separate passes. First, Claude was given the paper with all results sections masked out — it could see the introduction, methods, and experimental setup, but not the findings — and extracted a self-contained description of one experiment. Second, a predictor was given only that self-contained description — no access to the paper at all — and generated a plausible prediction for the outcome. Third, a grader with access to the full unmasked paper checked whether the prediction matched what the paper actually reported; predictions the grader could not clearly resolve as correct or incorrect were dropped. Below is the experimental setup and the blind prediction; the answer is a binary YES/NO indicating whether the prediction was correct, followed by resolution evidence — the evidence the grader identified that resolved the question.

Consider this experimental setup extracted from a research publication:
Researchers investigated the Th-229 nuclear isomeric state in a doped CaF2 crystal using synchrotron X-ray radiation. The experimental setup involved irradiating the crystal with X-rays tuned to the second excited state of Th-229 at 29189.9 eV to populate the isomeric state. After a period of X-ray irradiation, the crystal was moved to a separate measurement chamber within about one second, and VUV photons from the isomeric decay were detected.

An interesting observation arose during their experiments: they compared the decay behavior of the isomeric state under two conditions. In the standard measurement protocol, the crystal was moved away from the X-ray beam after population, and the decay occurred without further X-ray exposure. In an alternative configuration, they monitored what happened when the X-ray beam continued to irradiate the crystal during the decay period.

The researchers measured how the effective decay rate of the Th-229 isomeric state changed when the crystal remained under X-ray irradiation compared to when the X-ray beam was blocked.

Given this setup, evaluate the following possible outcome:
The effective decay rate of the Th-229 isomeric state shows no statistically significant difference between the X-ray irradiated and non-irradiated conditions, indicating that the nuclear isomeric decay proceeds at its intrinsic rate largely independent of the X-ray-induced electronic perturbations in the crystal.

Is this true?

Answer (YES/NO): NO